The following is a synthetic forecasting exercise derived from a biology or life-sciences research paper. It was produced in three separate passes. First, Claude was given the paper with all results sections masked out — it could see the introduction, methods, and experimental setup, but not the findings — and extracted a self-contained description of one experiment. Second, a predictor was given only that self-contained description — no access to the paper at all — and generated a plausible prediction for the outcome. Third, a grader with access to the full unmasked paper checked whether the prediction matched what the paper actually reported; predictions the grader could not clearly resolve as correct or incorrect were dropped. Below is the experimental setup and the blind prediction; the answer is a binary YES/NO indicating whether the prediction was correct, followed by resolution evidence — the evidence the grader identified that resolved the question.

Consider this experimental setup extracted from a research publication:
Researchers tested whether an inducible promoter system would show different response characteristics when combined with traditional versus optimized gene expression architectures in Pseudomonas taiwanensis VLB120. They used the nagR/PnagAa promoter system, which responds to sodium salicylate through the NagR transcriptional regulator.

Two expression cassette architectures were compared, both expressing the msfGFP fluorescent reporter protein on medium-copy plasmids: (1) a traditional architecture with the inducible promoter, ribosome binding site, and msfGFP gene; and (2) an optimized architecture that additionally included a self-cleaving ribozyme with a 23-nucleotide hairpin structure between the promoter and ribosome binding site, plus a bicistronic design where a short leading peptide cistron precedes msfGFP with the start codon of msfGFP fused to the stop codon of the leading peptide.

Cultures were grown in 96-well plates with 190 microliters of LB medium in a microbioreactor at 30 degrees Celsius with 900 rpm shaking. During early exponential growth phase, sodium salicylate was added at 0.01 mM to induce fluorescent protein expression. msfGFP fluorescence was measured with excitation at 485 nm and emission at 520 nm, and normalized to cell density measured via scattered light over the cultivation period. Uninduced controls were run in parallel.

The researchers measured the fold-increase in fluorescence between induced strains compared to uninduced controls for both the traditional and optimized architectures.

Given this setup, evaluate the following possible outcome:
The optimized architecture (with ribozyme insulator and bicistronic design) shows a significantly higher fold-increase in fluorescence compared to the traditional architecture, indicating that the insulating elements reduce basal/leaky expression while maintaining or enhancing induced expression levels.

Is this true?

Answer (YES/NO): NO